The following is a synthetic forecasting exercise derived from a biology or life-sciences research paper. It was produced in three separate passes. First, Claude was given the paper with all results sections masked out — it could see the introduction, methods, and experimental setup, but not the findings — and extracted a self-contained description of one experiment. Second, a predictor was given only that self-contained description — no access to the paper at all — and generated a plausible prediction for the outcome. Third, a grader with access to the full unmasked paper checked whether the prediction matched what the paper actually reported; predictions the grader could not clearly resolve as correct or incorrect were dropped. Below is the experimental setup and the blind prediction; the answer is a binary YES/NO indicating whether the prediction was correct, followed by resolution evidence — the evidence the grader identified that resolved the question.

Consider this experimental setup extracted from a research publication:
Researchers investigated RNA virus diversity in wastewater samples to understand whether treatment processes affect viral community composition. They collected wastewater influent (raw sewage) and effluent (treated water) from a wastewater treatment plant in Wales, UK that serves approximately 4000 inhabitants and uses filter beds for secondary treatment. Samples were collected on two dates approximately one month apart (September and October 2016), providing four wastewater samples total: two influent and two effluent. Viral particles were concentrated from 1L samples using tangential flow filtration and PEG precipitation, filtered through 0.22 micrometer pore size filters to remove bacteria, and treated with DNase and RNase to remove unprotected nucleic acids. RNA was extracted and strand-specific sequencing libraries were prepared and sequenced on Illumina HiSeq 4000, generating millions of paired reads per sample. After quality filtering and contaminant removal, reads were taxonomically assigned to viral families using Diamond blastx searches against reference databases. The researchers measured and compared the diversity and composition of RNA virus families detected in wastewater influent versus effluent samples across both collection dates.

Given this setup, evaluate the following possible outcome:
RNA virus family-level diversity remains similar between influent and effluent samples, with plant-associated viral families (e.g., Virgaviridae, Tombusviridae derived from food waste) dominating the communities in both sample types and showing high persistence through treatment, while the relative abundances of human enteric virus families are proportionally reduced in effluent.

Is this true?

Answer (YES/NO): NO